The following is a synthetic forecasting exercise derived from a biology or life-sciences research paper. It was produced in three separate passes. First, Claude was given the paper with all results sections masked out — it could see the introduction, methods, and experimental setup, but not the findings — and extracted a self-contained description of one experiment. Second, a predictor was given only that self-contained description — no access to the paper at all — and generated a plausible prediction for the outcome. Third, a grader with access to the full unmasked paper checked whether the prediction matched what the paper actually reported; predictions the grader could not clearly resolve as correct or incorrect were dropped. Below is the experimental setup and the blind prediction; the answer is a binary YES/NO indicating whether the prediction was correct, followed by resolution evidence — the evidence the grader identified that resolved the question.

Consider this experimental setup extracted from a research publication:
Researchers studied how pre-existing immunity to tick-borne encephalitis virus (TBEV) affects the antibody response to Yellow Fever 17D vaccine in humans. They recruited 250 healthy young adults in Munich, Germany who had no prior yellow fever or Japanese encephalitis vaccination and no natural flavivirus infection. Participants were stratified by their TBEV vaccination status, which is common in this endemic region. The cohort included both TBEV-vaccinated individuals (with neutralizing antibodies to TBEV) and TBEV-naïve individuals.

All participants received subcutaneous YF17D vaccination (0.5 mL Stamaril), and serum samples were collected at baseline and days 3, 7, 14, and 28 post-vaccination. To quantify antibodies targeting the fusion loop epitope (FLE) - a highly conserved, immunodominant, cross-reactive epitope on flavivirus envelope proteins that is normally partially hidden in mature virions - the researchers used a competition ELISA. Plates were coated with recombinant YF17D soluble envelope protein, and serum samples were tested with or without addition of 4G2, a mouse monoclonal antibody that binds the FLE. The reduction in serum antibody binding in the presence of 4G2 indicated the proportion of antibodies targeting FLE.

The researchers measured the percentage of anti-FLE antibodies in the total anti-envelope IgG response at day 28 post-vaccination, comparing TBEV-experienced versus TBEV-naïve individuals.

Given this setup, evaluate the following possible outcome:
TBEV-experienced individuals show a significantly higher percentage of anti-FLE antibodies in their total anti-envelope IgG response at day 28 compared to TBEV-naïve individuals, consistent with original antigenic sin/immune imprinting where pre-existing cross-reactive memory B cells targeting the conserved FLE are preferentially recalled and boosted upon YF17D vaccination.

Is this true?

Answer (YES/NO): YES